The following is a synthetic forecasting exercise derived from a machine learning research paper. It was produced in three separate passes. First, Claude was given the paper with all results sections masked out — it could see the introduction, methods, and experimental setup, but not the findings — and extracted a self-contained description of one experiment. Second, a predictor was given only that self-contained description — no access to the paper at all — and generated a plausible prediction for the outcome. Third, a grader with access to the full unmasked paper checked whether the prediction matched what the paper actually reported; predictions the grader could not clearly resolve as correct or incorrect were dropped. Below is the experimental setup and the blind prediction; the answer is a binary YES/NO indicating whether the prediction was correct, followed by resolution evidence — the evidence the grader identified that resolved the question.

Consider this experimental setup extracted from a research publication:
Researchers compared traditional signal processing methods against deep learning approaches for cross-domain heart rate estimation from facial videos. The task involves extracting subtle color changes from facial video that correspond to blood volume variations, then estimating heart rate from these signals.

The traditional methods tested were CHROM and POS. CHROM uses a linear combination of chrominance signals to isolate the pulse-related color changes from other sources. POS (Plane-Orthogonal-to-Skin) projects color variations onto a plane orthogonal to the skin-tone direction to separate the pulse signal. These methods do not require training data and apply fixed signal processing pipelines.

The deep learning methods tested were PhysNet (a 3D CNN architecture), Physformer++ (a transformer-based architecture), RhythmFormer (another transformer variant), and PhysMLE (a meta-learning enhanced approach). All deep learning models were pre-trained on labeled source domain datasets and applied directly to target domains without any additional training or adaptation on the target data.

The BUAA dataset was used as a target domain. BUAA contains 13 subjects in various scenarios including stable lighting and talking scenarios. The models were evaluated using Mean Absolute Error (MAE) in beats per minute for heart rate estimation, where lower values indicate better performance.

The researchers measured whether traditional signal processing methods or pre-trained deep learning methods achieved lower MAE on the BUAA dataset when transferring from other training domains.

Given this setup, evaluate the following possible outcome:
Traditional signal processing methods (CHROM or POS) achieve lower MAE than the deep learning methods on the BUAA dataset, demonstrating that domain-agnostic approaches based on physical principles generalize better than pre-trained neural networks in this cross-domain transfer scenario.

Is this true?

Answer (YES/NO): NO